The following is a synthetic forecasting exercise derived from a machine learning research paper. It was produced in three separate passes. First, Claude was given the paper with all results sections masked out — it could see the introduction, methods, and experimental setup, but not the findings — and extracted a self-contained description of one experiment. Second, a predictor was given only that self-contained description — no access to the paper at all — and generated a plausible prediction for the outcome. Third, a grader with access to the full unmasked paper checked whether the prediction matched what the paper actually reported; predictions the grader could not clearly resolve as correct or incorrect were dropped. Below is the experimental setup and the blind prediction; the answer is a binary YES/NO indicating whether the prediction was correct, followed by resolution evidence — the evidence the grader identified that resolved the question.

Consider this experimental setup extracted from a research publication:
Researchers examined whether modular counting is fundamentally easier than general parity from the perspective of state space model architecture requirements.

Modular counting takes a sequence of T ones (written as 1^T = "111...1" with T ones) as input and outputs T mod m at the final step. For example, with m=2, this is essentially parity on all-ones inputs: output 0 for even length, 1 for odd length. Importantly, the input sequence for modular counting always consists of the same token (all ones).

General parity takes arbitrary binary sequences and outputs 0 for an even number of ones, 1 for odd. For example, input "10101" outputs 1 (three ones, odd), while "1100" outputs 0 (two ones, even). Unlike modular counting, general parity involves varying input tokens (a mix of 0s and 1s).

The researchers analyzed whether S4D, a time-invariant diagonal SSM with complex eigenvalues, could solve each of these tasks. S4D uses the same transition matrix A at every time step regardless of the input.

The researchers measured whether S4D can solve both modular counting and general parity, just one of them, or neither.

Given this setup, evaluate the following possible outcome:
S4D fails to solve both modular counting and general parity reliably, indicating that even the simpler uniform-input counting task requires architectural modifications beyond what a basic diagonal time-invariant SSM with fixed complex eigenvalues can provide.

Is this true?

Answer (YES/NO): NO